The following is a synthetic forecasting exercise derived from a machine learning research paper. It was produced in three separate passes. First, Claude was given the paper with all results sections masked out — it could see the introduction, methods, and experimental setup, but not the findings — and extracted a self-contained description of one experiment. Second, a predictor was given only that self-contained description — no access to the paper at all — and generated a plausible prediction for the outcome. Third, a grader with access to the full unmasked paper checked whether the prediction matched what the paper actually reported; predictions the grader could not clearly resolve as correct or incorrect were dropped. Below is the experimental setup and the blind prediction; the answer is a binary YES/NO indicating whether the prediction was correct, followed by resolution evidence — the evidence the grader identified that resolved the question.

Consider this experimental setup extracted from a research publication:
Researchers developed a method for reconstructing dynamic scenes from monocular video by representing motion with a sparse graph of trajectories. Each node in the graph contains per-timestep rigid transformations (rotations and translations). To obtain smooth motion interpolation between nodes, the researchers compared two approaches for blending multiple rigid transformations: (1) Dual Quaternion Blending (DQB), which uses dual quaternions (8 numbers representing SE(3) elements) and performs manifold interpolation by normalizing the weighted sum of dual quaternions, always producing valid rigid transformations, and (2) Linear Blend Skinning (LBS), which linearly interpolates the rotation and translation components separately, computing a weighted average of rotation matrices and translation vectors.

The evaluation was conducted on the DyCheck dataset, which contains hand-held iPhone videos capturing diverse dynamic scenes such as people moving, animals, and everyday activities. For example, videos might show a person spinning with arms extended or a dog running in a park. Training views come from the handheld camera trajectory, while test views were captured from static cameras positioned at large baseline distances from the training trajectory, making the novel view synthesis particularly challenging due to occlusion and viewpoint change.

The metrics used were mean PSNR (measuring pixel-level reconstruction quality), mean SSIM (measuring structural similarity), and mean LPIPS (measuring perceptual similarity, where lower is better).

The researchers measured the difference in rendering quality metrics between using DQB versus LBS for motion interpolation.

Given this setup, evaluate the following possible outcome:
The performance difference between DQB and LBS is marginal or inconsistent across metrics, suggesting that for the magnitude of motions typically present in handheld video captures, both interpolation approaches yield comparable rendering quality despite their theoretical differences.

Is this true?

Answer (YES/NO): NO